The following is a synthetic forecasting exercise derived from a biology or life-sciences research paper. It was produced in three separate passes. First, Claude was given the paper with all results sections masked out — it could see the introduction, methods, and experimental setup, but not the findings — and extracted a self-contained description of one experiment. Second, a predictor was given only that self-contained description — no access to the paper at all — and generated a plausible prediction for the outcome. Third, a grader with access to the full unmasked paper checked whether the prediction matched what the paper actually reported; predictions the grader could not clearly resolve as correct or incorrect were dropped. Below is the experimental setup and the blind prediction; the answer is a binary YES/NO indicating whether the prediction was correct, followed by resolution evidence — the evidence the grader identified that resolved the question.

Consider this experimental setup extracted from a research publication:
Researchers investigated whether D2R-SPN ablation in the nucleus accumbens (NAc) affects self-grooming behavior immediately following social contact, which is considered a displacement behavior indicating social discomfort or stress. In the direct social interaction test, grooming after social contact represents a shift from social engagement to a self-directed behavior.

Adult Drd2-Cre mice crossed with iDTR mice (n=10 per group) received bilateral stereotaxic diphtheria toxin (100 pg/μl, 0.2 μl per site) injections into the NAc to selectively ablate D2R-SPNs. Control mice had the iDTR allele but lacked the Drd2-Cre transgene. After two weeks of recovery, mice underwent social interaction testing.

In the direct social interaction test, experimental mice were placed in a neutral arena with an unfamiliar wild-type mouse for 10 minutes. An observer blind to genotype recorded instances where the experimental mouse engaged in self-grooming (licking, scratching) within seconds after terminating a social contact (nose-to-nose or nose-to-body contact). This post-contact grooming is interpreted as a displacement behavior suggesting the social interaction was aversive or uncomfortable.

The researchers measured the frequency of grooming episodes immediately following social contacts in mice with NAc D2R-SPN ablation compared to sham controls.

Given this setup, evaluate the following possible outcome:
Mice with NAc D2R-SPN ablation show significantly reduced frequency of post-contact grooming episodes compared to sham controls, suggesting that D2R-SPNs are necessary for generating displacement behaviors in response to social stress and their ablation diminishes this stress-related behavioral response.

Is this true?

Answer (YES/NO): YES